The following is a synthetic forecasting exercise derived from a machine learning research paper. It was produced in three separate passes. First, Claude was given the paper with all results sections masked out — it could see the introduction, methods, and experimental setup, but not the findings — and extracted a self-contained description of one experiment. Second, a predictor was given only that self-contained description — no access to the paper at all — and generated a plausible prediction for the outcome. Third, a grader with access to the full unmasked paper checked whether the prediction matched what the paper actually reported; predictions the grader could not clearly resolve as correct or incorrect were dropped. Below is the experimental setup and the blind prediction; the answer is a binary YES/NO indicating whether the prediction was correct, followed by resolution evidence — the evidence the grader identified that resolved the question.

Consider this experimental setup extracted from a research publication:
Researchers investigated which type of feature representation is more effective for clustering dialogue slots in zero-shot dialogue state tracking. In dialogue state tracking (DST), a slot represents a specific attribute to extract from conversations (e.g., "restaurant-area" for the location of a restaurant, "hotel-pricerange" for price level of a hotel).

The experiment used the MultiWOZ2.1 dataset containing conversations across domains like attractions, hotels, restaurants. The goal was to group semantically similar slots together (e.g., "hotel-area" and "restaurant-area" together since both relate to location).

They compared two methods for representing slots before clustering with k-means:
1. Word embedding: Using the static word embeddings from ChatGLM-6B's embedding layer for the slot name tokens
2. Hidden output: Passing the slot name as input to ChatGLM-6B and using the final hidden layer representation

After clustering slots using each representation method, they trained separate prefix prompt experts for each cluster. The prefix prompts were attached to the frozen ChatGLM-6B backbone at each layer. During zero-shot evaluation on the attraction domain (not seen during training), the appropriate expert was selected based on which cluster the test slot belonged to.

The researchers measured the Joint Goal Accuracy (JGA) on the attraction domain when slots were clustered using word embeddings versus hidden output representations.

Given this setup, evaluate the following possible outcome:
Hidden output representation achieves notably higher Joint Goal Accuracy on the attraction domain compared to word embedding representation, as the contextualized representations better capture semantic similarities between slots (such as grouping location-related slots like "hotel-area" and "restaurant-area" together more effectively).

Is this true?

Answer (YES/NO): YES